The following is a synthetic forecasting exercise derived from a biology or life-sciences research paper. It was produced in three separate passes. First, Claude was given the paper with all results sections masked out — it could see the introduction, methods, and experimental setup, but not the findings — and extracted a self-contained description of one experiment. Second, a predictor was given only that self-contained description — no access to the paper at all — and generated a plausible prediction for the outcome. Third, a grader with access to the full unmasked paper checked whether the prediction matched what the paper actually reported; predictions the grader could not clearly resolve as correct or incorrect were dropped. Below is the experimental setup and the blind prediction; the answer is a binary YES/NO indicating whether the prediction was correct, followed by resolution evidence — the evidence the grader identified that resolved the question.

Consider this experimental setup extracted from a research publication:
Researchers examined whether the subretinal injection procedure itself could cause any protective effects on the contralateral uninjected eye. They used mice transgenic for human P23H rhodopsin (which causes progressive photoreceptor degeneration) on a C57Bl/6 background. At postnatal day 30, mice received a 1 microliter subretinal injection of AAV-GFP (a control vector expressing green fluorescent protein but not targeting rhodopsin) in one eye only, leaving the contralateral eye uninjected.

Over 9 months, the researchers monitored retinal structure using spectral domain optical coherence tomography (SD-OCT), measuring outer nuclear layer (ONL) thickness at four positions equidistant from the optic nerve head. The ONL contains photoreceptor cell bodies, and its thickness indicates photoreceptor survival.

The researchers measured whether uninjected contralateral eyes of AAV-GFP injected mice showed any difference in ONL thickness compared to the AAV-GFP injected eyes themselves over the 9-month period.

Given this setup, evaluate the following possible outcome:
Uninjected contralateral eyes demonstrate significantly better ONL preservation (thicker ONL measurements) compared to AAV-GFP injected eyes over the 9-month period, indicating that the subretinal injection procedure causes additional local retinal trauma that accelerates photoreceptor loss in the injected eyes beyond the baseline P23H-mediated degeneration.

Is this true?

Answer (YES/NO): NO